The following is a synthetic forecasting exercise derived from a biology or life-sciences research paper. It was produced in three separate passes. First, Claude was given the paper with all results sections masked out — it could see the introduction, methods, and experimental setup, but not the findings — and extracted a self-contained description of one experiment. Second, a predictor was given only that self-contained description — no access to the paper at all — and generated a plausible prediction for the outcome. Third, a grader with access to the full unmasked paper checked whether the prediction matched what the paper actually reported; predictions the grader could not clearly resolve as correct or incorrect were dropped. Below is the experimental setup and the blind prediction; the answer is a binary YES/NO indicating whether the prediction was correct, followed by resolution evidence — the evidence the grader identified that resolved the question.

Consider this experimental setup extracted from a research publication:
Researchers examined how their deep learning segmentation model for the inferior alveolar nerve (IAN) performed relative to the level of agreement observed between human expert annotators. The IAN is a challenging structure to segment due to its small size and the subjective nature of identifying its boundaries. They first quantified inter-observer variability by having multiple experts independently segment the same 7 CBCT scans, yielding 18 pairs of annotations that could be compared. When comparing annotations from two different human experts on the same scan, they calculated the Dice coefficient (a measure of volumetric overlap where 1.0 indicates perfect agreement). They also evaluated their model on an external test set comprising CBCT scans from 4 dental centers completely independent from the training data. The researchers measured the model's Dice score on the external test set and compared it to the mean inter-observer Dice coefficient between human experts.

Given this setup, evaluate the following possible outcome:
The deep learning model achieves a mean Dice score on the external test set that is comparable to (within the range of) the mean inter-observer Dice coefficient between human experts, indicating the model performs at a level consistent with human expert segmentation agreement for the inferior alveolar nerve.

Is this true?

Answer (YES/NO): NO